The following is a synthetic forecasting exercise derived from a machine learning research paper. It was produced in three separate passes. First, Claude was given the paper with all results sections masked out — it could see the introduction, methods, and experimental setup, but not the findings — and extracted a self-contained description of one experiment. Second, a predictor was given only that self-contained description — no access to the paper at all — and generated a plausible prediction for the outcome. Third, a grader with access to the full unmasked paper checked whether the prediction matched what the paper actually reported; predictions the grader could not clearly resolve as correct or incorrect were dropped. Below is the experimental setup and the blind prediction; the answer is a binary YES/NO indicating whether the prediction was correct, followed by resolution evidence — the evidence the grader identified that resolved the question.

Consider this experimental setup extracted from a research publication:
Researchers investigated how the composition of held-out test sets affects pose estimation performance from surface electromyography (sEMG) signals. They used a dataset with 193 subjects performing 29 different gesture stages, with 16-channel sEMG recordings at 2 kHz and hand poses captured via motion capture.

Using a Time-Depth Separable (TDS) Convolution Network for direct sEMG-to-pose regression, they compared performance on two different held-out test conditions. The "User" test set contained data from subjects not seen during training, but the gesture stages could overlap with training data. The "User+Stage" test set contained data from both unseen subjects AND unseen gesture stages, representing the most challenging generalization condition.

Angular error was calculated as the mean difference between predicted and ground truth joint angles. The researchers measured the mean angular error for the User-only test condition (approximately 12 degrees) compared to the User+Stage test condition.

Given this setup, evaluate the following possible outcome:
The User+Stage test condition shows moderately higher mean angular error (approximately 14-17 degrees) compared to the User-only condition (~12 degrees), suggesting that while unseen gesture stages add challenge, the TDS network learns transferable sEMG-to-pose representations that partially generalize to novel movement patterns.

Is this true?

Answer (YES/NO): YES